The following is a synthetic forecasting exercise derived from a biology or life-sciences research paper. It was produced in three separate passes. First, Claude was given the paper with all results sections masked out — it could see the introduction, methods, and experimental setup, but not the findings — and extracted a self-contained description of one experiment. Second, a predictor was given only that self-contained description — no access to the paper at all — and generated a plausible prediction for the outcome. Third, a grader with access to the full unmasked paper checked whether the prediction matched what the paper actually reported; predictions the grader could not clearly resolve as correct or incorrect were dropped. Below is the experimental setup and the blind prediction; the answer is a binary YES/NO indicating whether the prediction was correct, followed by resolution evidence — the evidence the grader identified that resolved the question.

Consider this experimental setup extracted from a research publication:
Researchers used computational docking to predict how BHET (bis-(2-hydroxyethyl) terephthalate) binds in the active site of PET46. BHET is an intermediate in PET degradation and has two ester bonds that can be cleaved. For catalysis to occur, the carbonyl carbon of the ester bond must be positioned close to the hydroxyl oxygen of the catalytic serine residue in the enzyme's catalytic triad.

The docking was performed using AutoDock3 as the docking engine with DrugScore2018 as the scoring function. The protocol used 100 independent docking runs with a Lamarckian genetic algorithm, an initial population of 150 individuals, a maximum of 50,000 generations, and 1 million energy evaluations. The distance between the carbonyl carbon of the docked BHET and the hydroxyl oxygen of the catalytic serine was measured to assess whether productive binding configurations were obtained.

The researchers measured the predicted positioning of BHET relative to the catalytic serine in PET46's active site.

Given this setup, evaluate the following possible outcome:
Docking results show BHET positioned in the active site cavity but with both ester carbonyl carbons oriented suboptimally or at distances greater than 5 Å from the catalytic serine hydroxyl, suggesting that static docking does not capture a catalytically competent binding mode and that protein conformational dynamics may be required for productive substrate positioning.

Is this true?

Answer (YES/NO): NO